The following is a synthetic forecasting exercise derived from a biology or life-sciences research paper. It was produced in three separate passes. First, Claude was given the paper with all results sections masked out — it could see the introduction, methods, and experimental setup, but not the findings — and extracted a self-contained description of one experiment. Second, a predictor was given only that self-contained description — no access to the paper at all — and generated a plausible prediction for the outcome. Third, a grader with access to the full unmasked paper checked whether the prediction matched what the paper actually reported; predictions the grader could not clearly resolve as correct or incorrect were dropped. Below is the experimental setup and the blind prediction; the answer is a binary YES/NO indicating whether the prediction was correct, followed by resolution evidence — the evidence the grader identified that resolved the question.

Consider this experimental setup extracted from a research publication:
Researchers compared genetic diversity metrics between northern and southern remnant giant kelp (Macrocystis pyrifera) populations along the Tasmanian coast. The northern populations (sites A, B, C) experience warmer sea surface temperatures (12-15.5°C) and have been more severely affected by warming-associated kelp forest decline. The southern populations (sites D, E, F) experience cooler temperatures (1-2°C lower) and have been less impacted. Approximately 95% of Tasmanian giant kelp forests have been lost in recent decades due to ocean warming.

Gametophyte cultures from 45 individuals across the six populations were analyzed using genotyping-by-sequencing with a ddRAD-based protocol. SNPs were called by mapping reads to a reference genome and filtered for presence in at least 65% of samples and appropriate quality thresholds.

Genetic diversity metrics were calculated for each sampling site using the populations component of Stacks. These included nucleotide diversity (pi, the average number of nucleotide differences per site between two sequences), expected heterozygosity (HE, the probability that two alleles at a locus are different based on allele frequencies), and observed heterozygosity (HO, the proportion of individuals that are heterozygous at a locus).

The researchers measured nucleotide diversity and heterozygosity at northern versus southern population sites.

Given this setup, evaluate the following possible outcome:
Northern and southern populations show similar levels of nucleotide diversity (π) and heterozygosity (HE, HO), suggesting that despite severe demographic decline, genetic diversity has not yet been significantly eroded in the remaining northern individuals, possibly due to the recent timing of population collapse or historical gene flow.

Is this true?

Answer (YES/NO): YES